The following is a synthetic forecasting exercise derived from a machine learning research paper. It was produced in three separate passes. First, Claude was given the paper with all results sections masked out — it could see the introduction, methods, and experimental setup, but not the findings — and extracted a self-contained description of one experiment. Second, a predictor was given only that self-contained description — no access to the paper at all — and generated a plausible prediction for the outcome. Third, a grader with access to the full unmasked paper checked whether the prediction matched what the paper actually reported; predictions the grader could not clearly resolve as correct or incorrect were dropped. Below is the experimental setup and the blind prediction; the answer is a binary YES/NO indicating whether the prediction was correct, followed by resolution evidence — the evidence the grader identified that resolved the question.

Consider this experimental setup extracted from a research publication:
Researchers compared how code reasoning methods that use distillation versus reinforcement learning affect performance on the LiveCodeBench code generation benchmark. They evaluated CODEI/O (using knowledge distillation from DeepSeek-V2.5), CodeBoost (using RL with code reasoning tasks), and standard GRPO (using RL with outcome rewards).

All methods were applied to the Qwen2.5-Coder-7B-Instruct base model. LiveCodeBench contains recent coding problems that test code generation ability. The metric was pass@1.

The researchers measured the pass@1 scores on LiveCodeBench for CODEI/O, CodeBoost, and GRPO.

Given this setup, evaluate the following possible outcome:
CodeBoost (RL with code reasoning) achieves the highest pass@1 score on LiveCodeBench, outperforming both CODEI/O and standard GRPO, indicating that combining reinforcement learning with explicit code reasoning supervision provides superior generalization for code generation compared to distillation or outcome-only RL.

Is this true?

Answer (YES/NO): NO